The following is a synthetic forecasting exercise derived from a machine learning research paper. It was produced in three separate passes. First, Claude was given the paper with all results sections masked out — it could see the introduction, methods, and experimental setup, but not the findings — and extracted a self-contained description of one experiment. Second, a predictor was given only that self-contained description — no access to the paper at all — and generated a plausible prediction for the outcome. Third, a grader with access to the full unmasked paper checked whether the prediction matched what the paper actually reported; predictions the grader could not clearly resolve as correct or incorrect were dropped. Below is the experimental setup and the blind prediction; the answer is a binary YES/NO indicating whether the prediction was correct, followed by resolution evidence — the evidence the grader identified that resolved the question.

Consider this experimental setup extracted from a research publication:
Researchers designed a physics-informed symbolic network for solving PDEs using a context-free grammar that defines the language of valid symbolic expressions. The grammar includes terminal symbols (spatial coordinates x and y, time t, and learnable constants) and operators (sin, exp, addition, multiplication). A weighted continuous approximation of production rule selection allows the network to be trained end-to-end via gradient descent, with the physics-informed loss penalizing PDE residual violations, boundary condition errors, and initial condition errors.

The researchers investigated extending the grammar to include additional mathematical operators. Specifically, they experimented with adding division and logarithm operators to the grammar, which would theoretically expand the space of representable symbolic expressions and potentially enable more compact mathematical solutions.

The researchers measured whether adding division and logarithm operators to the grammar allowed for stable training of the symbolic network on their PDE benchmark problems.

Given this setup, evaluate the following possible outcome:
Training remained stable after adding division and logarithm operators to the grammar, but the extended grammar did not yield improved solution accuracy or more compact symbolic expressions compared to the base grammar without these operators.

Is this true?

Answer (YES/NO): NO